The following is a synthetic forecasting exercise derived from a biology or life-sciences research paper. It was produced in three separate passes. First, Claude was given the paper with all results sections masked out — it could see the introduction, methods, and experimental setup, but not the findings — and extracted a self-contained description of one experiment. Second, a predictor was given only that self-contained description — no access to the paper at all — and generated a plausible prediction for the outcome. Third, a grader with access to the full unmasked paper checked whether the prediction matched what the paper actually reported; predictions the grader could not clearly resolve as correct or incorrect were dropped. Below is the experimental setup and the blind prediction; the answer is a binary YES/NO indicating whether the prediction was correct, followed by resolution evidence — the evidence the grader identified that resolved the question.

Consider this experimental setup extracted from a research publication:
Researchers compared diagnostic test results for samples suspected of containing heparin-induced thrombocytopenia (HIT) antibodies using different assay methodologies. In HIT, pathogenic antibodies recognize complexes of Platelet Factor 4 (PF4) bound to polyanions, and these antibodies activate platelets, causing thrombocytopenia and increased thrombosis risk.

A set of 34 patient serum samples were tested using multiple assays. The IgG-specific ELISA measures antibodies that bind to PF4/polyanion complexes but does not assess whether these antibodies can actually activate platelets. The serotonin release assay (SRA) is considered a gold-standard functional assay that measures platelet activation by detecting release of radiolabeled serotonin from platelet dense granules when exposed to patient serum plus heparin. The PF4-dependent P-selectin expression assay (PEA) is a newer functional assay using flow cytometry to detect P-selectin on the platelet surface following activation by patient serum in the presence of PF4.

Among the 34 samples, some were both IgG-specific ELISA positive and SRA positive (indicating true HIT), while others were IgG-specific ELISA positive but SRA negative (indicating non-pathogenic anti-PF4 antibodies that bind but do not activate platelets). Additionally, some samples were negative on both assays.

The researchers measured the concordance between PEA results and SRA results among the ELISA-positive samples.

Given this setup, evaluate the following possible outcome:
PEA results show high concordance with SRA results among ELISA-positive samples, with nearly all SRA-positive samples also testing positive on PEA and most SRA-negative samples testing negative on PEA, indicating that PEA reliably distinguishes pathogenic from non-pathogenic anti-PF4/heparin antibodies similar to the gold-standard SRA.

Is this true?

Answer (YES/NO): YES